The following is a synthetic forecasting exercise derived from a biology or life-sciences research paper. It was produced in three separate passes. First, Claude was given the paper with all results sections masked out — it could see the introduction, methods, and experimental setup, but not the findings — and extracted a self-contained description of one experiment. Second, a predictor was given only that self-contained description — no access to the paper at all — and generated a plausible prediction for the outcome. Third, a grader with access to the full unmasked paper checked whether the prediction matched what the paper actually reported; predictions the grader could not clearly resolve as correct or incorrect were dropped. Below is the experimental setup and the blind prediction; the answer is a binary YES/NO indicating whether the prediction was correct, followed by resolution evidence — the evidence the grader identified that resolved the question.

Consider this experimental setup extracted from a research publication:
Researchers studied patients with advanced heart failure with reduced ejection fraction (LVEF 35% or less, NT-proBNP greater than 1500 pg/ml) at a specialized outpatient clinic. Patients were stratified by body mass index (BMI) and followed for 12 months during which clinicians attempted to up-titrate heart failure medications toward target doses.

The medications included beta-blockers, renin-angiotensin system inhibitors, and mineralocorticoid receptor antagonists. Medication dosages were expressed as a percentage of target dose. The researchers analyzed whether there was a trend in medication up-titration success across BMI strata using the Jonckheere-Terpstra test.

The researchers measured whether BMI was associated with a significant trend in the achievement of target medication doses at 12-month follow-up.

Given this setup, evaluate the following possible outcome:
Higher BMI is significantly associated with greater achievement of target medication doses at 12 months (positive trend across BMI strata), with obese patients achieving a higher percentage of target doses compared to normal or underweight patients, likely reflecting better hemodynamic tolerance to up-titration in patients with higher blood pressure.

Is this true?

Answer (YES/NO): NO